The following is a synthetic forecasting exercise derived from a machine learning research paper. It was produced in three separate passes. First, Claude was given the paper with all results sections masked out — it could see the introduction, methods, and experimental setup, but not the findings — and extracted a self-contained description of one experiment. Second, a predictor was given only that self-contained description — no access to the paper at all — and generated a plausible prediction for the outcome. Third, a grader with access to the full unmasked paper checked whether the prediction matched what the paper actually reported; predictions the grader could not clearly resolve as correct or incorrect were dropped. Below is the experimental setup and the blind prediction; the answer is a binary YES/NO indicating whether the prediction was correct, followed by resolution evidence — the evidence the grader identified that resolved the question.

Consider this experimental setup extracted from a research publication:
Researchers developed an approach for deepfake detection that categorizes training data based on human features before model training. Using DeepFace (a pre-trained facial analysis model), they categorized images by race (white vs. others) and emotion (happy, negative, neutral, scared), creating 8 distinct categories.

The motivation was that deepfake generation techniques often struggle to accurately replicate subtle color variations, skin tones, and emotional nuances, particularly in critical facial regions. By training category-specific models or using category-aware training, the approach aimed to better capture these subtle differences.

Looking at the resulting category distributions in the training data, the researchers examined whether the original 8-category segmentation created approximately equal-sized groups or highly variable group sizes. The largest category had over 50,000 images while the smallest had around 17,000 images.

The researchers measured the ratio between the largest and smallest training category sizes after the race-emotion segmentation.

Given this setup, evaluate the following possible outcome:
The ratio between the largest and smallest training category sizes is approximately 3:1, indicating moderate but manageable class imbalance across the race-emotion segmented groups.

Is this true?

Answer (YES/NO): YES